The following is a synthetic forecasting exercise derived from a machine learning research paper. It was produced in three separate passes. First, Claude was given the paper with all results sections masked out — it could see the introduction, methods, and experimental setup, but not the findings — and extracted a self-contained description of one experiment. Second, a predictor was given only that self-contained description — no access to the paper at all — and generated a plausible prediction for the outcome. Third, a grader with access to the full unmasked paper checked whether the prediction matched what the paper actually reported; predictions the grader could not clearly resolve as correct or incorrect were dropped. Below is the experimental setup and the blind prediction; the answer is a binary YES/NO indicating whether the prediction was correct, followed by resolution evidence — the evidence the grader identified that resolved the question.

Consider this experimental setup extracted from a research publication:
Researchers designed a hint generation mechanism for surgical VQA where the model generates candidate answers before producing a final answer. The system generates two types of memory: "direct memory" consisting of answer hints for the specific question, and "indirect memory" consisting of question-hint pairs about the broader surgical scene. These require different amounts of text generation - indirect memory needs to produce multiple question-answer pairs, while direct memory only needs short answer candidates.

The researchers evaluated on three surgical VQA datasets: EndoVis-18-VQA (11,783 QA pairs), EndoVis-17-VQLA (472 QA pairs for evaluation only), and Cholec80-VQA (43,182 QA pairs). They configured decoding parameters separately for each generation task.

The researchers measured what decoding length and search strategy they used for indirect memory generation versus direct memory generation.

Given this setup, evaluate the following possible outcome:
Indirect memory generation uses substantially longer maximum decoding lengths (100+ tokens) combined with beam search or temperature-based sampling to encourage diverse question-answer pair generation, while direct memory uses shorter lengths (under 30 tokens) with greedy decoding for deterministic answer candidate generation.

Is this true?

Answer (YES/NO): YES